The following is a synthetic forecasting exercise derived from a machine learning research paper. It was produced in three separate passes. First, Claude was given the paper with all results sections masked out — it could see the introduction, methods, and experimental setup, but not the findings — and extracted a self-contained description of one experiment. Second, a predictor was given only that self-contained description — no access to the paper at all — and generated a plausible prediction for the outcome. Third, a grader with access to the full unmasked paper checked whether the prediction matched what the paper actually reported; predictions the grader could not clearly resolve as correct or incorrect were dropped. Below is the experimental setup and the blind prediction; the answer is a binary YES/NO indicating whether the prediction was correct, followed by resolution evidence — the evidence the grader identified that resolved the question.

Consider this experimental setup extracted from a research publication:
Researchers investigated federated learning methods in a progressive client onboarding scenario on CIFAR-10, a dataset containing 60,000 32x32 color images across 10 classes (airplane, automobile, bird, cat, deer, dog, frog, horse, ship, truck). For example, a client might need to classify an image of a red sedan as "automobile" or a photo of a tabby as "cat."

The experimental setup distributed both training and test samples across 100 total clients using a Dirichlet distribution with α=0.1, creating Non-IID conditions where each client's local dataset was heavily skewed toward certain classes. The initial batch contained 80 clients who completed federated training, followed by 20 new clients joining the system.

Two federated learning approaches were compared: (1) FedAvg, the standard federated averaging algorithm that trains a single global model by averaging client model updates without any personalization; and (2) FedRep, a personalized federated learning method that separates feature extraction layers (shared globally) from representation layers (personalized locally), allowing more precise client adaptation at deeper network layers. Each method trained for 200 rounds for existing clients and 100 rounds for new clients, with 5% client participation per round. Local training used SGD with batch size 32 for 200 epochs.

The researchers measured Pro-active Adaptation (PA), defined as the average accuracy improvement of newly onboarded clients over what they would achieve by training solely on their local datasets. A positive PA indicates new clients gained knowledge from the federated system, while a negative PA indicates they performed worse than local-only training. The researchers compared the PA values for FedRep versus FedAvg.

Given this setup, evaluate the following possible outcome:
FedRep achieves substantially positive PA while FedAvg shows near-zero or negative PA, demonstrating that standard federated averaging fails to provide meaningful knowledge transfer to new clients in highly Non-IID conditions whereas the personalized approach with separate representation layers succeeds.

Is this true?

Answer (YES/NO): NO